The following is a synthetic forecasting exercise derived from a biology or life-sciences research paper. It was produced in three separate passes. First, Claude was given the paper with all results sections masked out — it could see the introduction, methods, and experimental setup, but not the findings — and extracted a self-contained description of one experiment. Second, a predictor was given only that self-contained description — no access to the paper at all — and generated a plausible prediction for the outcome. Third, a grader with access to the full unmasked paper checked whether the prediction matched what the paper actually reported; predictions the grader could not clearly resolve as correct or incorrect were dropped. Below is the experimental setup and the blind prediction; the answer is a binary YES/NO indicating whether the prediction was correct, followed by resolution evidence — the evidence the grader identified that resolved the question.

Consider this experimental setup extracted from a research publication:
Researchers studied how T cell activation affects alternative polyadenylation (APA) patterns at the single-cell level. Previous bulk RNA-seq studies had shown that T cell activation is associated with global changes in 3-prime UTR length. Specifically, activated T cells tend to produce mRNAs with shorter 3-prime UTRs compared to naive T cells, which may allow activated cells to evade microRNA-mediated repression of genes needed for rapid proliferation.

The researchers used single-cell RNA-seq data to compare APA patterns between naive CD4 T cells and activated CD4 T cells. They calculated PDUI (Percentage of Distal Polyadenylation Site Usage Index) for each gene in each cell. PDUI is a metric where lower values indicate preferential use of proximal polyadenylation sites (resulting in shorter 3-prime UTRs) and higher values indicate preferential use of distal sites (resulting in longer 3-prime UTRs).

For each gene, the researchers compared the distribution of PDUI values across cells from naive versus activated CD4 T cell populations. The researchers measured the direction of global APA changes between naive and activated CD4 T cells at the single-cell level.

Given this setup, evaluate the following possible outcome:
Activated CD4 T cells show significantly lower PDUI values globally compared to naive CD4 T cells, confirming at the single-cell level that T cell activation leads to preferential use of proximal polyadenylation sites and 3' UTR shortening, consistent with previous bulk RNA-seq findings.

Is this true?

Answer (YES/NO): YES